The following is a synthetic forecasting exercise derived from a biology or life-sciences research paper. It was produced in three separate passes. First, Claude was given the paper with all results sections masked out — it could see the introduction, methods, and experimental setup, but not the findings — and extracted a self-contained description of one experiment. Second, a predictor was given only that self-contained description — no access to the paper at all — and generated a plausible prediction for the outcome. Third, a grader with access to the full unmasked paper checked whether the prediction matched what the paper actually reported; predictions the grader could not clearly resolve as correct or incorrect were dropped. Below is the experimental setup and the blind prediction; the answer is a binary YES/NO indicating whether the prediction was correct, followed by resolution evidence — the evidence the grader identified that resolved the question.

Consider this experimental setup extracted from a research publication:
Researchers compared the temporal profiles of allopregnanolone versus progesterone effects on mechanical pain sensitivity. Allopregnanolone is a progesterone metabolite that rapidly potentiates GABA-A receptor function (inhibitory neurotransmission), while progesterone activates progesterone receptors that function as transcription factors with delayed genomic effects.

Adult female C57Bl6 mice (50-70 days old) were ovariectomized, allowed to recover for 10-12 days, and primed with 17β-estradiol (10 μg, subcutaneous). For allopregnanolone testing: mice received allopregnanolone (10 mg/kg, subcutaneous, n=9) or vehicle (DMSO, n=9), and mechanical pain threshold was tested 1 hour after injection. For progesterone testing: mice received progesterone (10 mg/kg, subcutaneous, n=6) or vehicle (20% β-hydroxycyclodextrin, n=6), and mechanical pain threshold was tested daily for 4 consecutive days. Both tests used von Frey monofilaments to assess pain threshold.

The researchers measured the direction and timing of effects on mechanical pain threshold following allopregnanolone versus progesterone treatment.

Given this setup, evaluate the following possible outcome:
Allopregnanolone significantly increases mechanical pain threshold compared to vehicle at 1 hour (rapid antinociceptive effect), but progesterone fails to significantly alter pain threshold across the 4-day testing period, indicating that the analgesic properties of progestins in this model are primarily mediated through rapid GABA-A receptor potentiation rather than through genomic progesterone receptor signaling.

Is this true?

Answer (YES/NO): NO